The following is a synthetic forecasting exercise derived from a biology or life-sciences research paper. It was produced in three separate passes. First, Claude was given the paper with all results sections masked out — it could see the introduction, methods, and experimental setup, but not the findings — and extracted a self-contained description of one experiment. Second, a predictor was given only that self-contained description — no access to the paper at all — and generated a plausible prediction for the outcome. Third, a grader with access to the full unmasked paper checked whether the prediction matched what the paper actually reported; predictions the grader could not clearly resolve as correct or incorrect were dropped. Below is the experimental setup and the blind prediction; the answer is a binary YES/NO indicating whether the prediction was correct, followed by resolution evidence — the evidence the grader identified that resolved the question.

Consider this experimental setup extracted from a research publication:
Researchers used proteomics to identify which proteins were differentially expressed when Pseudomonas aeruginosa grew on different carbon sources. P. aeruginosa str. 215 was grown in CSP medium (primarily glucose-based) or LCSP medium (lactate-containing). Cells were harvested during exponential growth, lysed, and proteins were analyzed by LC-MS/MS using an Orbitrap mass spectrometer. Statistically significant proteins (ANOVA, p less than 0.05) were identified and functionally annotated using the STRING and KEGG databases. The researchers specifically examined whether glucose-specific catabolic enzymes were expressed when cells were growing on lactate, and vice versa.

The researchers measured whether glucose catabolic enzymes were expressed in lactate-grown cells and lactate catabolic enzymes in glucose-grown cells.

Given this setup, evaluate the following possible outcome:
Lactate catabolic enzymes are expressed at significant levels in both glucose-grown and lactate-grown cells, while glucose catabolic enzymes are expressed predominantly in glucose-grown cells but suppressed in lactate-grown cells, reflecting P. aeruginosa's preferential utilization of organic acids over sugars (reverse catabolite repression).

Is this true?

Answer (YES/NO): NO